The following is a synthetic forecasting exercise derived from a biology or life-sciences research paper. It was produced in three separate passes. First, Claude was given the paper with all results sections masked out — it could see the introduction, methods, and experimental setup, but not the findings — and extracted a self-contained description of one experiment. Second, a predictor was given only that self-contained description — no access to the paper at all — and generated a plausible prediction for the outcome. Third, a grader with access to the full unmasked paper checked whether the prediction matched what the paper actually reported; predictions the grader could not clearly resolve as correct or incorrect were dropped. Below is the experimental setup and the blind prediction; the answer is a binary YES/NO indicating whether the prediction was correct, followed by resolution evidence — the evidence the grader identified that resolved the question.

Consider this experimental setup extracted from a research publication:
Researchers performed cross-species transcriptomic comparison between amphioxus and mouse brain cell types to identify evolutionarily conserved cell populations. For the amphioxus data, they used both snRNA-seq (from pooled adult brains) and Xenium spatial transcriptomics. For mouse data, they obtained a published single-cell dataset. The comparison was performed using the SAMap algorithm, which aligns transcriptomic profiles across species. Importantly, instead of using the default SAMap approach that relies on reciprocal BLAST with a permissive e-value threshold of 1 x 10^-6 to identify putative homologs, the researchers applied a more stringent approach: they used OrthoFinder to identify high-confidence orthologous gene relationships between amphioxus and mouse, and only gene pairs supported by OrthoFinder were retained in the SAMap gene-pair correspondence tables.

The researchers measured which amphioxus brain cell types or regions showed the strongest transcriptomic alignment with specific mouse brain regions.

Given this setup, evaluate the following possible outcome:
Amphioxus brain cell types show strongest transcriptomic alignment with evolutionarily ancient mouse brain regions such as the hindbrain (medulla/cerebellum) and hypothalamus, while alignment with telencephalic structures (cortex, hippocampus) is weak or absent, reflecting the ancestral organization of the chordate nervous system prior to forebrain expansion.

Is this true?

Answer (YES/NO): NO